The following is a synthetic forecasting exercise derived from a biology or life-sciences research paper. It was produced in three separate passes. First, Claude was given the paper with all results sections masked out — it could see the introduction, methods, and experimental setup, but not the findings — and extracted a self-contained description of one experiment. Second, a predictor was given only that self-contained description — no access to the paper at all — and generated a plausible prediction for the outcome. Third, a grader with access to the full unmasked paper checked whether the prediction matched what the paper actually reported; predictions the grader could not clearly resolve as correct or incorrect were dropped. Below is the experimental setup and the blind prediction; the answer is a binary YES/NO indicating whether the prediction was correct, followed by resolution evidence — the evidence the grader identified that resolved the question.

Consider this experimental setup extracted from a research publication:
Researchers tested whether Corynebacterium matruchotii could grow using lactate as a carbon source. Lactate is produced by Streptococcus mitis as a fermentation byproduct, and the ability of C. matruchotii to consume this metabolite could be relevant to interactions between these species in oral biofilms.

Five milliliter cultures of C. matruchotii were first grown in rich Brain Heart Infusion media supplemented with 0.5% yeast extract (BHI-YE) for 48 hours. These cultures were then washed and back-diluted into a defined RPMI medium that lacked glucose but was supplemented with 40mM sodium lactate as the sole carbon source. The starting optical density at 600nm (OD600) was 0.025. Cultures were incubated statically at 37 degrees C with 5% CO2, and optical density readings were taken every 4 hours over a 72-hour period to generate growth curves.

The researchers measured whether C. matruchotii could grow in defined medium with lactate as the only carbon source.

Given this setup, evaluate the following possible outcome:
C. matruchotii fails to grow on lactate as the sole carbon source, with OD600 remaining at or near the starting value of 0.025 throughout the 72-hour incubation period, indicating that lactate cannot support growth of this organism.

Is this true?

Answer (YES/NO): NO